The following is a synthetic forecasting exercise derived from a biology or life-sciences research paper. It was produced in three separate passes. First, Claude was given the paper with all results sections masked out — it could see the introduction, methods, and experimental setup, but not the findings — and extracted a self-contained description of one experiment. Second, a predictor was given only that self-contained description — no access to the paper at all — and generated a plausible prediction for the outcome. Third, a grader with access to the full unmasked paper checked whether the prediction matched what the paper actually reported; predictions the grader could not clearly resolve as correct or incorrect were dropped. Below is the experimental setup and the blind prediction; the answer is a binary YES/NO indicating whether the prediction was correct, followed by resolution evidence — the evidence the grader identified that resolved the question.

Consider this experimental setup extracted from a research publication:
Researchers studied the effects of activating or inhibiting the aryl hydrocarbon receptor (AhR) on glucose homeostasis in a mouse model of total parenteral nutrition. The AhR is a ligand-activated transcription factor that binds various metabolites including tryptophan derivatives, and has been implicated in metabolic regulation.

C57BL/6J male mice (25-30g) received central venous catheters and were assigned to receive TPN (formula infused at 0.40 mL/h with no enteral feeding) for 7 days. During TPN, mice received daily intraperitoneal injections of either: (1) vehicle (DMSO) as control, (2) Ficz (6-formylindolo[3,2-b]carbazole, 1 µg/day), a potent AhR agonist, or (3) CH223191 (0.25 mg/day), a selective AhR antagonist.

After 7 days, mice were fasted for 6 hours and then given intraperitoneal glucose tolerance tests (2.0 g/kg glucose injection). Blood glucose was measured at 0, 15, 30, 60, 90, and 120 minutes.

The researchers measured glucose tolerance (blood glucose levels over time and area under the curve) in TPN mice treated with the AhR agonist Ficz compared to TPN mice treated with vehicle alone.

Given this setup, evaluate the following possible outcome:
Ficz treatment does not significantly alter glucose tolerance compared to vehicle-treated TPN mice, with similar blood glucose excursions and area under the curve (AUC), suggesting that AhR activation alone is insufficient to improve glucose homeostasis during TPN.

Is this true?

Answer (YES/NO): NO